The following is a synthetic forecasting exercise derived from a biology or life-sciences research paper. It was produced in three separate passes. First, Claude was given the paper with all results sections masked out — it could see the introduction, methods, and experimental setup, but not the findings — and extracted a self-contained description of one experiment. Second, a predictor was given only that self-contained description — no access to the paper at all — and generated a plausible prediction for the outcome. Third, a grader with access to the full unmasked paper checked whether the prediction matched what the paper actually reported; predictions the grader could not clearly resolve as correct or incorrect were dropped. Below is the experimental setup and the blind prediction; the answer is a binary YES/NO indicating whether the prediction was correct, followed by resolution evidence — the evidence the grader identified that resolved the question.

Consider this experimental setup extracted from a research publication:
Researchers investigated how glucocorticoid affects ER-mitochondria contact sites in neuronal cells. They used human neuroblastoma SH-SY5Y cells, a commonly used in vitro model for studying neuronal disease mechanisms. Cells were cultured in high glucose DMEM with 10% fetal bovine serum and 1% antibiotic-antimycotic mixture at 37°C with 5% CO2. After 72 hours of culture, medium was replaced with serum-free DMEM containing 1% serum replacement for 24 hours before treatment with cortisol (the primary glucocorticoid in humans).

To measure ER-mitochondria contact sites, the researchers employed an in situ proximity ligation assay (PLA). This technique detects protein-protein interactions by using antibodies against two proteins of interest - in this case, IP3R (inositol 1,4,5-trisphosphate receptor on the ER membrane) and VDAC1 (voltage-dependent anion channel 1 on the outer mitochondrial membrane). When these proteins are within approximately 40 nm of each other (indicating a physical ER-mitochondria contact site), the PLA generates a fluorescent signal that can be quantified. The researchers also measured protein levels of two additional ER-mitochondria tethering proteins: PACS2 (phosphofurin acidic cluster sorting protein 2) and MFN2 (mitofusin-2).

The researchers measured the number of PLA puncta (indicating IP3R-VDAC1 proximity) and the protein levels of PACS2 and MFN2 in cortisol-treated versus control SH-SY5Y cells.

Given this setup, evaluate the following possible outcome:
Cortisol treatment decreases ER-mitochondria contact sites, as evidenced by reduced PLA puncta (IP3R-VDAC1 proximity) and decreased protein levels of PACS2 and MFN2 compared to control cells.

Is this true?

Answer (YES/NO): NO